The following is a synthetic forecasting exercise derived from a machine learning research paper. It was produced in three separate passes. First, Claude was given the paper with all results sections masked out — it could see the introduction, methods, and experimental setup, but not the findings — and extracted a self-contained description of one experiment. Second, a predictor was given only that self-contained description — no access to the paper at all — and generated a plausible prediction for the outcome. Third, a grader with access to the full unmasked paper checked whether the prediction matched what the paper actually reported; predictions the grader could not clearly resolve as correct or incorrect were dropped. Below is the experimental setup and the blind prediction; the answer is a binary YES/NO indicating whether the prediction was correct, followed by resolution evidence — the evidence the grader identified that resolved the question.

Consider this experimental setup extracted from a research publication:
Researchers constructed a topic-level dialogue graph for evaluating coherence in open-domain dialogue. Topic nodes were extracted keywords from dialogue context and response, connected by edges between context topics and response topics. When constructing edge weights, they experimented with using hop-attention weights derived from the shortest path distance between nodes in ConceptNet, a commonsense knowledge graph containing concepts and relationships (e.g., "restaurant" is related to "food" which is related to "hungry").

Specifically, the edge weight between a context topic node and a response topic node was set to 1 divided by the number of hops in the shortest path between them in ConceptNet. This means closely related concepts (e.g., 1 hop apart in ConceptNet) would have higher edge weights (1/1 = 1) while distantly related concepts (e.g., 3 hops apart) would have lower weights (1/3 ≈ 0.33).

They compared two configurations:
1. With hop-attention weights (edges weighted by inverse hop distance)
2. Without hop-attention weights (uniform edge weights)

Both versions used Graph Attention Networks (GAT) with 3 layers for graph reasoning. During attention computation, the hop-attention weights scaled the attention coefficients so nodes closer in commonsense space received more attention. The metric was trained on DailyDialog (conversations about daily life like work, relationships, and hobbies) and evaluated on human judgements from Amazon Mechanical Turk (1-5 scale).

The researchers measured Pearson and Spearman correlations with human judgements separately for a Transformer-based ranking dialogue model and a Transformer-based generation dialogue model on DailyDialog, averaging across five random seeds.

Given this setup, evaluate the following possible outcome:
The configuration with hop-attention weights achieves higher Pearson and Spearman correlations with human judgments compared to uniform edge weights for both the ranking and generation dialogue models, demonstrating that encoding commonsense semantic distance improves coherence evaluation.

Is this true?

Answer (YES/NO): NO